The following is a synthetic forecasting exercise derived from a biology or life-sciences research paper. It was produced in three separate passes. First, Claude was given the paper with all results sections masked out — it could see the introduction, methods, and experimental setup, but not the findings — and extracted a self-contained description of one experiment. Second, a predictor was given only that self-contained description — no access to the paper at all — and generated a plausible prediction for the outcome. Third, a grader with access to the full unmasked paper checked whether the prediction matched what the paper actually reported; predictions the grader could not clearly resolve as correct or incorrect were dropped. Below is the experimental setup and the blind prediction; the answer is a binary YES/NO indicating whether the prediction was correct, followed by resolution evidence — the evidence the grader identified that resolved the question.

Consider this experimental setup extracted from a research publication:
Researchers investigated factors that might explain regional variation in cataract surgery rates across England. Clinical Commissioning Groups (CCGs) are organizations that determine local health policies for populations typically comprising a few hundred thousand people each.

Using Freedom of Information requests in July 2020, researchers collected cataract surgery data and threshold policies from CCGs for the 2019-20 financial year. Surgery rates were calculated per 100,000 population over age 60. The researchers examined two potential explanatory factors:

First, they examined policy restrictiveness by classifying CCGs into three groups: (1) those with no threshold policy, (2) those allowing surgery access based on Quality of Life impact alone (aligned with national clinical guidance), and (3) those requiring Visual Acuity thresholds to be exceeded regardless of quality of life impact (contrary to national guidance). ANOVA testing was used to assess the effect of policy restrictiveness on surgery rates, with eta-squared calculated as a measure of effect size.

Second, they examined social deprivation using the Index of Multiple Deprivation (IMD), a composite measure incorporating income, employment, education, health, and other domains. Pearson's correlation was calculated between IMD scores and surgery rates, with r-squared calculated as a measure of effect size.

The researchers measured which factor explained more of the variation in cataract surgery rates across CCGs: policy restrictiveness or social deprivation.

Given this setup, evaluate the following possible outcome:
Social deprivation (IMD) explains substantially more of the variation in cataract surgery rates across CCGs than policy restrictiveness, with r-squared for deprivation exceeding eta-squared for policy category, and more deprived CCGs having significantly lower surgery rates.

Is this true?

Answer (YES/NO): NO